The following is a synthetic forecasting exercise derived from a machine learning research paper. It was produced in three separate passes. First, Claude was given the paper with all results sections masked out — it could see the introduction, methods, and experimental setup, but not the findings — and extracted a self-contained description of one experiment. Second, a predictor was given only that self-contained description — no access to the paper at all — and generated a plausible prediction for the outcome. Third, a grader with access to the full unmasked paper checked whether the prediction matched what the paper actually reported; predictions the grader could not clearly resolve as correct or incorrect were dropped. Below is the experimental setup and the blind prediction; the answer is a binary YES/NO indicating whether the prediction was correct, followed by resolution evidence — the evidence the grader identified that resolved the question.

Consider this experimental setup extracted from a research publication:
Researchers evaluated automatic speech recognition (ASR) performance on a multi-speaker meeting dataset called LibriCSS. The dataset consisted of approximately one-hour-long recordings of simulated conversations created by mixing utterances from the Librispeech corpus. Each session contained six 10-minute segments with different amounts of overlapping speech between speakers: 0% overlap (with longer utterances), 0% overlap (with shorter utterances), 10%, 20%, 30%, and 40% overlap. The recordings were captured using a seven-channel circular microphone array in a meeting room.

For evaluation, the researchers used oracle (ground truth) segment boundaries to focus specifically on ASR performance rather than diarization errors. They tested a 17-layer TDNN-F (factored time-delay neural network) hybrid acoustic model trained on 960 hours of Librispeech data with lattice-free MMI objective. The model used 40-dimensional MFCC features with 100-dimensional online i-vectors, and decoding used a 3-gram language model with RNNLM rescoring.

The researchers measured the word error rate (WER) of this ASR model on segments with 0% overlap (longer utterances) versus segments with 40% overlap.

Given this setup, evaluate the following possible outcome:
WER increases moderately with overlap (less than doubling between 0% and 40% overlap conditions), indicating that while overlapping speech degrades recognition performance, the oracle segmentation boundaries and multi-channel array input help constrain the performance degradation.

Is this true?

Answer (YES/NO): NO